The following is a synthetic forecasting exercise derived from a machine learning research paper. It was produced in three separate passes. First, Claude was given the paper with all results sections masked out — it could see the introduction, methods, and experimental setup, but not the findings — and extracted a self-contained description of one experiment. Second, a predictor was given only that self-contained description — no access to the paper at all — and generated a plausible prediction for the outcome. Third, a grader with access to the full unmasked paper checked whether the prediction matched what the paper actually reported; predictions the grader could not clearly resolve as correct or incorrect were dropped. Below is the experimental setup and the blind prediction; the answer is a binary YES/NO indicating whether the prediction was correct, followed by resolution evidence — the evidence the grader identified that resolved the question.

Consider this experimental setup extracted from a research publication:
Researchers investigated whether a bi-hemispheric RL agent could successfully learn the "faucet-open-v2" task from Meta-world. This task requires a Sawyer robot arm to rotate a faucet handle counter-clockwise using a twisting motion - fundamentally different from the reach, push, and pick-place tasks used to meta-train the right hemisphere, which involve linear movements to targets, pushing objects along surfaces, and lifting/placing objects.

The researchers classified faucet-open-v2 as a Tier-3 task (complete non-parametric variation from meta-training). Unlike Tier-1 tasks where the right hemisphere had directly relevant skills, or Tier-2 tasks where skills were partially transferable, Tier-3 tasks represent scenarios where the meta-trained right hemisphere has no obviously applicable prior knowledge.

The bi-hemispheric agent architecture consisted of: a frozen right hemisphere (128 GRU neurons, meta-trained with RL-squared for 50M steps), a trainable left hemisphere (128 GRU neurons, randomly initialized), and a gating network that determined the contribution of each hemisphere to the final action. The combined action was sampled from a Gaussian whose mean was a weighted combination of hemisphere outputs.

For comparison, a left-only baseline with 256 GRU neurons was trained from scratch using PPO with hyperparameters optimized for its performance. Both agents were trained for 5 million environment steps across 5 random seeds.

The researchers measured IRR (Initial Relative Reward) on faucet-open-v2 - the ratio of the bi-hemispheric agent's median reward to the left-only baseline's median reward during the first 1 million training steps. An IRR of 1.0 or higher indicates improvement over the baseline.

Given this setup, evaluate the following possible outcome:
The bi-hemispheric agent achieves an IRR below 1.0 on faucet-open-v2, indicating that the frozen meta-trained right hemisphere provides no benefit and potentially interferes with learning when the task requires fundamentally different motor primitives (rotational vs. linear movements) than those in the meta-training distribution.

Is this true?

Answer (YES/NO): YES